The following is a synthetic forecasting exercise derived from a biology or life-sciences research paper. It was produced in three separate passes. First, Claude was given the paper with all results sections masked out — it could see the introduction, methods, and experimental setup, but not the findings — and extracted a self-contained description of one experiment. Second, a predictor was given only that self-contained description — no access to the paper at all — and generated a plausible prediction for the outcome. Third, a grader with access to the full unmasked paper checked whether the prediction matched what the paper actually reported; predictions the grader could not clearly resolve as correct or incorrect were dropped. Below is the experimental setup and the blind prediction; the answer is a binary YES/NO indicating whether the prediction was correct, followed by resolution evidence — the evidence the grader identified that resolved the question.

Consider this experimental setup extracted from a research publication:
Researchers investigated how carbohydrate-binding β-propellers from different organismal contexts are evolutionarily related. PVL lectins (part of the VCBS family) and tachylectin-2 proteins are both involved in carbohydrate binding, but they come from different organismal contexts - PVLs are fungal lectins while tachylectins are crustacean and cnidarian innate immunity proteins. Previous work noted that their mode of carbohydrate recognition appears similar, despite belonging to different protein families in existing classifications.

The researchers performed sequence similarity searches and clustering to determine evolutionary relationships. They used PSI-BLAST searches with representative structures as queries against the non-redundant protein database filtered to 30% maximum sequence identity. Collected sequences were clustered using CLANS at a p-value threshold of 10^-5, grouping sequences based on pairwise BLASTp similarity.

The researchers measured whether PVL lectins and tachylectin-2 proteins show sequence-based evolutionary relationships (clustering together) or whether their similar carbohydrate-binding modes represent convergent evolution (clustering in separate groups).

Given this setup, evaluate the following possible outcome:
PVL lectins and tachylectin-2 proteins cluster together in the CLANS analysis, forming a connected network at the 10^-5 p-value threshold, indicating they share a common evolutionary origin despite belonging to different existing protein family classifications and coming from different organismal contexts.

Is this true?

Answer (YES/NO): YES